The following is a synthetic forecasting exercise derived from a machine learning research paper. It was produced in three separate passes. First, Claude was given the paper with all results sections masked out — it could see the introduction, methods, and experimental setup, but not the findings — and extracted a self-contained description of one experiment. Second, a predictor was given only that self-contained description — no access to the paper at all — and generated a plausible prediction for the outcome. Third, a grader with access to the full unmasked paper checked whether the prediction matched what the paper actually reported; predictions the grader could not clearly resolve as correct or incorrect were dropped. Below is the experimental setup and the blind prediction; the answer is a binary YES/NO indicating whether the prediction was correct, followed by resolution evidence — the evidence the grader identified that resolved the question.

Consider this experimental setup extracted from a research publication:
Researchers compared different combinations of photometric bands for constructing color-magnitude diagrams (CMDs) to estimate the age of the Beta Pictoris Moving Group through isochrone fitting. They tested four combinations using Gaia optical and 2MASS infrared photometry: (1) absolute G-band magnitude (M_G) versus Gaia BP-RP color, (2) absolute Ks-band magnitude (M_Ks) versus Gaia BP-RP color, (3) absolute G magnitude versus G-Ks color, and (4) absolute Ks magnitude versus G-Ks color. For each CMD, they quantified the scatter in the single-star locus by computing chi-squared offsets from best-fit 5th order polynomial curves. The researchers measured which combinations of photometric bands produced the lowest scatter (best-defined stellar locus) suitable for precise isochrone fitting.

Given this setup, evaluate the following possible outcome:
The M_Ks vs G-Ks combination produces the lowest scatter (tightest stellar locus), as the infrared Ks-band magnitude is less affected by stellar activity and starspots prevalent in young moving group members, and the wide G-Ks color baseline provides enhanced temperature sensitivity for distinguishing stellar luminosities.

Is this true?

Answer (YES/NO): NO